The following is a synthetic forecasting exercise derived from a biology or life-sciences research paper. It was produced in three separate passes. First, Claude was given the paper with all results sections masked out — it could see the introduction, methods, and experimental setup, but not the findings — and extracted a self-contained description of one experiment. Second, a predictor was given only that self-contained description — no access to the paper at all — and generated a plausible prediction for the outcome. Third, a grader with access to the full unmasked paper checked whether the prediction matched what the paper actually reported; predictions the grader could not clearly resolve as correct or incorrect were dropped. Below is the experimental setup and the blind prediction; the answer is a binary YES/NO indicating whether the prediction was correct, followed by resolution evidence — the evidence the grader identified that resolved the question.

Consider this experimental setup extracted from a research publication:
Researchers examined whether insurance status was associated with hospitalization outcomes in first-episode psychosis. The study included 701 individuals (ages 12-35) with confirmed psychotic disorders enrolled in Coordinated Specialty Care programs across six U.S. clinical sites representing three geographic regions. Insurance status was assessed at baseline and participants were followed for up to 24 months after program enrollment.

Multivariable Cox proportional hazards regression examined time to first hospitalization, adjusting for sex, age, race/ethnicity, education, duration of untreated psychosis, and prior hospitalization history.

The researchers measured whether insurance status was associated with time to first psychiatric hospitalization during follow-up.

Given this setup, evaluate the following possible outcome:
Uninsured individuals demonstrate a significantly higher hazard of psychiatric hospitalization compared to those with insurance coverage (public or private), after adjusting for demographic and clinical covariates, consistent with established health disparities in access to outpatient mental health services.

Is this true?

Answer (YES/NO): NO